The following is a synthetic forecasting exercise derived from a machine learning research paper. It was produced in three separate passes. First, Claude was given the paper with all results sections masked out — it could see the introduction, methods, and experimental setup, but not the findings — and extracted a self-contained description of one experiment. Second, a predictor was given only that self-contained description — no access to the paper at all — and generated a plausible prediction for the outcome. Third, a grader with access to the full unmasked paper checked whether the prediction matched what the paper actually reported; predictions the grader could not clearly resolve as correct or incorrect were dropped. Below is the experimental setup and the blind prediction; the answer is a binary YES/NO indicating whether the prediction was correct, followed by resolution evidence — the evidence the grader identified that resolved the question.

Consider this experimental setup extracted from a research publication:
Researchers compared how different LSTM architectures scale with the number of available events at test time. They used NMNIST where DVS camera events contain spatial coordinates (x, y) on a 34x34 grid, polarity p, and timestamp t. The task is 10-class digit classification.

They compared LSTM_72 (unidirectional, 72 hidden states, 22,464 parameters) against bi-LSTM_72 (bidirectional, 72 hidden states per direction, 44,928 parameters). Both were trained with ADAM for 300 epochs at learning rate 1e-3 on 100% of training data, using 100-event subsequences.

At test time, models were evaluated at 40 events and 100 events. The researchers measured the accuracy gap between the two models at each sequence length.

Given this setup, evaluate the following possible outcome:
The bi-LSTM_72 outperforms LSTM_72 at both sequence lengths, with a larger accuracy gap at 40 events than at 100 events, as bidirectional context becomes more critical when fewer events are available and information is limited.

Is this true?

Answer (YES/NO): NO